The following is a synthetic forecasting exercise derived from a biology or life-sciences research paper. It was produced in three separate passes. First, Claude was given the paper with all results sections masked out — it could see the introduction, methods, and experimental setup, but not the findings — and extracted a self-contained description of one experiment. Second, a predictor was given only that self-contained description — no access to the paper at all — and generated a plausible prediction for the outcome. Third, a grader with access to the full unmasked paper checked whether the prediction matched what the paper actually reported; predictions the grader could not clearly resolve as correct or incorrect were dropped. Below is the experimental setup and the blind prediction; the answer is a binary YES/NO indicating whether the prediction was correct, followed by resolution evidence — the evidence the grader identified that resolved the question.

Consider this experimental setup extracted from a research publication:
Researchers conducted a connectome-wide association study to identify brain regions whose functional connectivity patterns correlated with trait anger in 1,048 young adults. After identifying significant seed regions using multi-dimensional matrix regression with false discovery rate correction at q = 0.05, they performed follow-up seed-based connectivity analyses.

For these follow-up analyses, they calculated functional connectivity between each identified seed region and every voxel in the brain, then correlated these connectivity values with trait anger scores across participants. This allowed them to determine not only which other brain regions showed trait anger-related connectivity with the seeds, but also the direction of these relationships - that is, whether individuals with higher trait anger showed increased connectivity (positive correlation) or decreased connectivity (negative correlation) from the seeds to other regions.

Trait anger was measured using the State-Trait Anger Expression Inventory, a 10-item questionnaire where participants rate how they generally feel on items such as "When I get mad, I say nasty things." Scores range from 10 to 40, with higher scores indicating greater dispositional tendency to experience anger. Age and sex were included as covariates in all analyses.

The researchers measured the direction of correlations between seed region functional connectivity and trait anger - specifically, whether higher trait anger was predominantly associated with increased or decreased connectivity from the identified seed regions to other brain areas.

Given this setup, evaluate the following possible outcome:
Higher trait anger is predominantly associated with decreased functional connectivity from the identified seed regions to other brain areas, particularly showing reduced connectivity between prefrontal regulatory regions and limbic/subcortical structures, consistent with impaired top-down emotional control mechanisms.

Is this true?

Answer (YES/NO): NO